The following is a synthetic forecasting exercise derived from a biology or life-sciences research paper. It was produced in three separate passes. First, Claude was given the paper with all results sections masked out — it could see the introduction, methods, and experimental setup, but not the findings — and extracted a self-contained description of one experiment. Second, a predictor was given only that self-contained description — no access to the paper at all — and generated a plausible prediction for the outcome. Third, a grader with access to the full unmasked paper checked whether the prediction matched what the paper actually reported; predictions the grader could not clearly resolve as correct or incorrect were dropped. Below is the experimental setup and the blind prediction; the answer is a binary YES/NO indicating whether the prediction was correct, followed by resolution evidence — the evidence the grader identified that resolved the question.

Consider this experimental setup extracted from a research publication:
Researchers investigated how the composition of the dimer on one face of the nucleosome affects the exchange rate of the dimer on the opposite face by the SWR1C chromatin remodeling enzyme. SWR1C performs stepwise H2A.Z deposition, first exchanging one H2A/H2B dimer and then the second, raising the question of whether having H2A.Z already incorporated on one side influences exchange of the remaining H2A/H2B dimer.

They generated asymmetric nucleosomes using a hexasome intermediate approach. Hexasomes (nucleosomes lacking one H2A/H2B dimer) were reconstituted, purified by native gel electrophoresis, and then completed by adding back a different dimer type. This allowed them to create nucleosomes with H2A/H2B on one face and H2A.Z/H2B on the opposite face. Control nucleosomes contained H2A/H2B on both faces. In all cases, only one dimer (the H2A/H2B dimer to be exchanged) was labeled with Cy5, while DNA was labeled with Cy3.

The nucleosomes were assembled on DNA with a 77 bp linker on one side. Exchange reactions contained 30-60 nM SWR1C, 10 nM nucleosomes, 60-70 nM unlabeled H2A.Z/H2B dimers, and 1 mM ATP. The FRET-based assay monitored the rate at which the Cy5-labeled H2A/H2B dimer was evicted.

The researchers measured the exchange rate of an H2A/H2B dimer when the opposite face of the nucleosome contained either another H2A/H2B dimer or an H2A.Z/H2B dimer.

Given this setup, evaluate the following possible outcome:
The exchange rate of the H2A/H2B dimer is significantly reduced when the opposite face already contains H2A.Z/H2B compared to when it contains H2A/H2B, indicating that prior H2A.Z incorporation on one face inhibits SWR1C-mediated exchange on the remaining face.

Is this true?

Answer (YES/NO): NO